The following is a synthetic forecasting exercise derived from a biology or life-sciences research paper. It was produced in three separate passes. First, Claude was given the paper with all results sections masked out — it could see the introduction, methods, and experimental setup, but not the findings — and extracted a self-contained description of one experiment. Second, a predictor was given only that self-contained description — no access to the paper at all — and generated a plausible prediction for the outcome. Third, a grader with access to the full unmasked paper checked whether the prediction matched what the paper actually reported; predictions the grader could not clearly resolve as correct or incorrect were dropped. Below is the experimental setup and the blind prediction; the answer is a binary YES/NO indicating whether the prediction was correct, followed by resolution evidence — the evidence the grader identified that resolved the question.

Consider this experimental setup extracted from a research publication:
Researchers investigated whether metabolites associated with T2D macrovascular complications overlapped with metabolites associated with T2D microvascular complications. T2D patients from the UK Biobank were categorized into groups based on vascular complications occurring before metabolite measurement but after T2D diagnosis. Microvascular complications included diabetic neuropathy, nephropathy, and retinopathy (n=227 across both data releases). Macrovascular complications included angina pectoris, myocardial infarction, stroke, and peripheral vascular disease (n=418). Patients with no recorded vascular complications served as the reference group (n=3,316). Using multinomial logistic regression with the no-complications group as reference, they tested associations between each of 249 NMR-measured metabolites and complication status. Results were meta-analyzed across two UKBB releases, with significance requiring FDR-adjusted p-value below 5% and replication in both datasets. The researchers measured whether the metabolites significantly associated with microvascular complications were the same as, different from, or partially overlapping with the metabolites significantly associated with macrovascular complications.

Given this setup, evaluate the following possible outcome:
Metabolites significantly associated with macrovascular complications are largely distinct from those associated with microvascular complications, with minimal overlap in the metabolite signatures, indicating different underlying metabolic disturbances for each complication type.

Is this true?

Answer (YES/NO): NO